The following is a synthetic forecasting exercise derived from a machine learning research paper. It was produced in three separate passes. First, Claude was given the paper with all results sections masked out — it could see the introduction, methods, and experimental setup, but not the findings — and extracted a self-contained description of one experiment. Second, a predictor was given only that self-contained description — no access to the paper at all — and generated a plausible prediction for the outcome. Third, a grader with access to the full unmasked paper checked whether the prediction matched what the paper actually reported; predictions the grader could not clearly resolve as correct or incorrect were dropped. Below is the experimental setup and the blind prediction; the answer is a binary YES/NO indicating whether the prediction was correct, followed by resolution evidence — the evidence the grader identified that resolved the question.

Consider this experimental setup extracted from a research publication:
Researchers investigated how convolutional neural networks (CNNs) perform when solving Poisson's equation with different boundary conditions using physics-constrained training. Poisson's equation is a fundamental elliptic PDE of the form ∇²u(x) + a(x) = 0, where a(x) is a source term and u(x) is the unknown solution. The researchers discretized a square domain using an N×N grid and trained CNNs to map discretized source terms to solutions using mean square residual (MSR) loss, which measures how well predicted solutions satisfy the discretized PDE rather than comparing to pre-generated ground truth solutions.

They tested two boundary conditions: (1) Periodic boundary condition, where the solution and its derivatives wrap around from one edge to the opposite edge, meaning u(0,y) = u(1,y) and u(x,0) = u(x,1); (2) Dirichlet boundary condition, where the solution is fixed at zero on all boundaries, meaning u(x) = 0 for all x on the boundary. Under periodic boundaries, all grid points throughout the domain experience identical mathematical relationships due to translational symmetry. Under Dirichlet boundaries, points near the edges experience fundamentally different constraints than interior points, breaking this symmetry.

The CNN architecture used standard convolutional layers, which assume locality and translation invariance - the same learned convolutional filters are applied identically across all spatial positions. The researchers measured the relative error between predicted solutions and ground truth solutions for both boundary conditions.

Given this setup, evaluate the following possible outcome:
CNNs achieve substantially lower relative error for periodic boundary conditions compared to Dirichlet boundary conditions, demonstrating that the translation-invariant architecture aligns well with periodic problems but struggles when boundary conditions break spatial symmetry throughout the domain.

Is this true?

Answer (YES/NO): YES